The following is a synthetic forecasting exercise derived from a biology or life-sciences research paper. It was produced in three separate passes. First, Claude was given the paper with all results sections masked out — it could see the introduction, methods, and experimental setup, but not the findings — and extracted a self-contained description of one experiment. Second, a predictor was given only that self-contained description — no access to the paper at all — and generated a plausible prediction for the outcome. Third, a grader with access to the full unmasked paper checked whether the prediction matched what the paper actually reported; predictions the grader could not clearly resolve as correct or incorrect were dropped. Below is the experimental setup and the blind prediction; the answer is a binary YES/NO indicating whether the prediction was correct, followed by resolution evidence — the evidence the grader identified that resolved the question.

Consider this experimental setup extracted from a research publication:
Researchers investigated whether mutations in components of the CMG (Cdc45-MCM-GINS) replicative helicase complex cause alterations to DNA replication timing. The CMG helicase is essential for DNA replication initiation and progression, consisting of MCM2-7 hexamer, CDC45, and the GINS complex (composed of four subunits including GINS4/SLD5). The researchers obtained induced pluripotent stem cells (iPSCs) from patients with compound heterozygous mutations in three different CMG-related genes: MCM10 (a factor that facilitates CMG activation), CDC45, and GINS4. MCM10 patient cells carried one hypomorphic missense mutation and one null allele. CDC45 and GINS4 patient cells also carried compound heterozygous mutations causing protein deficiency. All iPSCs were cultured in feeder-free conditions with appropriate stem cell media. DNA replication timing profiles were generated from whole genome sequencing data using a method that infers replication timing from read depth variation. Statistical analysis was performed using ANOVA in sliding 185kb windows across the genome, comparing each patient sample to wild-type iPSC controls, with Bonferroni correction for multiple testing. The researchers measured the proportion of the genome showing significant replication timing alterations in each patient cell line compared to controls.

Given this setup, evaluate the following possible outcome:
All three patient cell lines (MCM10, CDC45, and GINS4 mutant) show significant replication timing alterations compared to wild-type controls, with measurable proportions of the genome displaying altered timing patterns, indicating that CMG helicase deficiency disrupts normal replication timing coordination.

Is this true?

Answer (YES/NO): NO